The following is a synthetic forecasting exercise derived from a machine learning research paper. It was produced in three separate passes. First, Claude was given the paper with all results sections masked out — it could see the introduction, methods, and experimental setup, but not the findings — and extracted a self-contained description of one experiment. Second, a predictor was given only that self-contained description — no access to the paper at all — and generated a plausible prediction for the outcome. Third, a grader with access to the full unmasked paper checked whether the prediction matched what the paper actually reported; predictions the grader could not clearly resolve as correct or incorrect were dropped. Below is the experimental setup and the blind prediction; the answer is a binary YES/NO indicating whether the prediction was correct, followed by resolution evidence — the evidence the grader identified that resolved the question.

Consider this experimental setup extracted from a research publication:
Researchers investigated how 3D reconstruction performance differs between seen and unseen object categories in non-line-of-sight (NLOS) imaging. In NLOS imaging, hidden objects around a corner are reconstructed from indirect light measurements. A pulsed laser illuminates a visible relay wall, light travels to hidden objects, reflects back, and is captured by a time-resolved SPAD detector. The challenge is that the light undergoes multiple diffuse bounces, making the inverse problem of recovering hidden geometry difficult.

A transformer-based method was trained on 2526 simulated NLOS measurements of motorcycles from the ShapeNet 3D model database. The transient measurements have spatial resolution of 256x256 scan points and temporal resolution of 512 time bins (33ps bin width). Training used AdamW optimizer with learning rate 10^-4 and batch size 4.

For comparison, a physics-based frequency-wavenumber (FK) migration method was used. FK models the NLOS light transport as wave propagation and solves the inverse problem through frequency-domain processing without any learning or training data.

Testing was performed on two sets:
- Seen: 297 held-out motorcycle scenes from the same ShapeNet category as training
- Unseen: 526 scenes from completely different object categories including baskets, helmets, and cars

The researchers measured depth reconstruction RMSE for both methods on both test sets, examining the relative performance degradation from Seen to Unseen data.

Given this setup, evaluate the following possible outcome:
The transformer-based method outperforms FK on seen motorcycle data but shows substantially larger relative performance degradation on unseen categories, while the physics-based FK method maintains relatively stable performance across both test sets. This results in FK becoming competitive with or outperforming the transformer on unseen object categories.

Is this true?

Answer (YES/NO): NO